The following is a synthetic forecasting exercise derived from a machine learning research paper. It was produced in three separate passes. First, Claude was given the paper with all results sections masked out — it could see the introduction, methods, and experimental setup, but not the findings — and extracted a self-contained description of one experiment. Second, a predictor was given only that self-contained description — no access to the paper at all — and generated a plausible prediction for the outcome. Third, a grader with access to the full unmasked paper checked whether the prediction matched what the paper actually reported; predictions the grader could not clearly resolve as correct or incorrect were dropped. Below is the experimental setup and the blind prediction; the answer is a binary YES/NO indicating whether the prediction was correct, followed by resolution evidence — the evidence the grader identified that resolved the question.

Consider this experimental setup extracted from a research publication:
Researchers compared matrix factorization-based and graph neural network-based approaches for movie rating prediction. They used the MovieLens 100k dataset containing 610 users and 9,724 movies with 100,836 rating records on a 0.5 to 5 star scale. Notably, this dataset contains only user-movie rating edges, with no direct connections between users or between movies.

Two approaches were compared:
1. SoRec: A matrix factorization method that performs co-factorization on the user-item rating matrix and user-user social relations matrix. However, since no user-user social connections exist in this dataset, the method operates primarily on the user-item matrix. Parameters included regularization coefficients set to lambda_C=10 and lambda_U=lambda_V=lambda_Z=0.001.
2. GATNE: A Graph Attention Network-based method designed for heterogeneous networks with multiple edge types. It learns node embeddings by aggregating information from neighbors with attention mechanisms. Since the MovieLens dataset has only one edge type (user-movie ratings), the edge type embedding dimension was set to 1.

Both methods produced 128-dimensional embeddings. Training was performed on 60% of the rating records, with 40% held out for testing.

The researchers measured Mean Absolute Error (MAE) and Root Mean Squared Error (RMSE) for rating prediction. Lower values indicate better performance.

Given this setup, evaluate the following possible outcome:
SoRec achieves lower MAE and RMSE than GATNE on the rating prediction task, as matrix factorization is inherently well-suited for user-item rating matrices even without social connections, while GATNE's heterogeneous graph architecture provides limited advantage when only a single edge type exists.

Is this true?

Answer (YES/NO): NO